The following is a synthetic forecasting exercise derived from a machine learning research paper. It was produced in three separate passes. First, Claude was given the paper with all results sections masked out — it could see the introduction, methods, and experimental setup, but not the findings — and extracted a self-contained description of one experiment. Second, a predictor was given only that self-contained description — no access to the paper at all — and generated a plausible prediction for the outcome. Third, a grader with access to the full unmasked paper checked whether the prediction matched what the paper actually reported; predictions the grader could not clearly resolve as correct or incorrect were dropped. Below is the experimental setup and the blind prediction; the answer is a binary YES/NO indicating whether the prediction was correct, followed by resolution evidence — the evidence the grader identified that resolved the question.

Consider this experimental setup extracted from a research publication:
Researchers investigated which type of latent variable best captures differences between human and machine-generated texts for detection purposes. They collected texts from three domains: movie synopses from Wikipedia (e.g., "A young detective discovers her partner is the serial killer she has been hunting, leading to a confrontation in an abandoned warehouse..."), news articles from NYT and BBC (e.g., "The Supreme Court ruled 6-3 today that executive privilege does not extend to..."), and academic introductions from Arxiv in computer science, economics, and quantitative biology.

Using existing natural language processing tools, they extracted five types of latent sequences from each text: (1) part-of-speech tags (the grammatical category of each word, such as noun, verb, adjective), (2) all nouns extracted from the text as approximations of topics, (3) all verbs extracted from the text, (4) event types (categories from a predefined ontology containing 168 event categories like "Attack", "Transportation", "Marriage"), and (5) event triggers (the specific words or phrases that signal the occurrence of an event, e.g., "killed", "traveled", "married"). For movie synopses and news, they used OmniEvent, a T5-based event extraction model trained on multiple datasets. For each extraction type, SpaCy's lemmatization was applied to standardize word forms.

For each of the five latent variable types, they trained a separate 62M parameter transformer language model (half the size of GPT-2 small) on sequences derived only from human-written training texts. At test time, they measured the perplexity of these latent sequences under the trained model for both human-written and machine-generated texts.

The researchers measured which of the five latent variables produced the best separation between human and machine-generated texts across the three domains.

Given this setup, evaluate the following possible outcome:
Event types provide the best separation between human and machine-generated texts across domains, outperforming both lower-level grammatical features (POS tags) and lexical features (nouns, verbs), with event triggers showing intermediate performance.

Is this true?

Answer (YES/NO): NO